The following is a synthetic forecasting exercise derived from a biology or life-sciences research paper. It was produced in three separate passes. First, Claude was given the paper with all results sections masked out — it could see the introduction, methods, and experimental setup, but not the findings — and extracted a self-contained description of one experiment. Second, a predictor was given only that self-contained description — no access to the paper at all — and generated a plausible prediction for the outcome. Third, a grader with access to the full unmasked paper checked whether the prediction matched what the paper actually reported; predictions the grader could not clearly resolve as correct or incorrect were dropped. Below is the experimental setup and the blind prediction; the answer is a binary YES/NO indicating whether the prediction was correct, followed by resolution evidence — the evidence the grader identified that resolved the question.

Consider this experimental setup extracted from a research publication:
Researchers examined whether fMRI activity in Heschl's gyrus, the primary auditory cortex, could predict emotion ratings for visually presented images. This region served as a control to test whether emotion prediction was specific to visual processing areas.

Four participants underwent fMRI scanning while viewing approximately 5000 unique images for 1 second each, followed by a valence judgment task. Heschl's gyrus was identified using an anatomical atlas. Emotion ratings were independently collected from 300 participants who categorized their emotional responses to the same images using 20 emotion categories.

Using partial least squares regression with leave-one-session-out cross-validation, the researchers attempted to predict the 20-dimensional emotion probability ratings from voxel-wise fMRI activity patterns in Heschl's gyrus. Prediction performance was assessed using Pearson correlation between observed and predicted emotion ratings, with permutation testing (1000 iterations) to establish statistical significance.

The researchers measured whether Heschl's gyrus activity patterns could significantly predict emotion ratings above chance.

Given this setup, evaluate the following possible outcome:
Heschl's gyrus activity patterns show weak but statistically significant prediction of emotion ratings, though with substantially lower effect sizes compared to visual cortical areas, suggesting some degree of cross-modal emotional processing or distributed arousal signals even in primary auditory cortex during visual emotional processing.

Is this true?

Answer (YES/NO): NO